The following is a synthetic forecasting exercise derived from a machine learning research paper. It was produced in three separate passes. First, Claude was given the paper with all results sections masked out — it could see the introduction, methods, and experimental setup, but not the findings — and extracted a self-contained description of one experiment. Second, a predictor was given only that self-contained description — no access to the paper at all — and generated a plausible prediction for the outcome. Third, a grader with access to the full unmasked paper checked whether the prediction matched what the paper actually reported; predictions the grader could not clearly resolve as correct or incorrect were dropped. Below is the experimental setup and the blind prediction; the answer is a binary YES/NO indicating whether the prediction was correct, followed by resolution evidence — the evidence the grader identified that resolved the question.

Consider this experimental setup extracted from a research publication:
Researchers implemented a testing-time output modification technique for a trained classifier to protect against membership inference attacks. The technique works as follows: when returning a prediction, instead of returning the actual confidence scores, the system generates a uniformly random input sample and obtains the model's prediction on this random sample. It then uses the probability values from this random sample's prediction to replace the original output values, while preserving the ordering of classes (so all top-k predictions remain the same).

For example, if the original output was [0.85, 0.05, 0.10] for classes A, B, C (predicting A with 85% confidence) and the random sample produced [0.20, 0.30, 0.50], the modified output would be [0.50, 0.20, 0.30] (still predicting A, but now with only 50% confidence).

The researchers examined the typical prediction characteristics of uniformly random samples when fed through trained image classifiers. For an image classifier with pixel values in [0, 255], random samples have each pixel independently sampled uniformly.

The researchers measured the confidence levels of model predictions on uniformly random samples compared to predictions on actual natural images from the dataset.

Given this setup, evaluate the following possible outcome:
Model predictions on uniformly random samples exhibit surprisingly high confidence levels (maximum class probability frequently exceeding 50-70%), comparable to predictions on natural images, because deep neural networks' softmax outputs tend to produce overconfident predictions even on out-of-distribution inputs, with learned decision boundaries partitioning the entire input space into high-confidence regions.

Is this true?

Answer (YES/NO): NO